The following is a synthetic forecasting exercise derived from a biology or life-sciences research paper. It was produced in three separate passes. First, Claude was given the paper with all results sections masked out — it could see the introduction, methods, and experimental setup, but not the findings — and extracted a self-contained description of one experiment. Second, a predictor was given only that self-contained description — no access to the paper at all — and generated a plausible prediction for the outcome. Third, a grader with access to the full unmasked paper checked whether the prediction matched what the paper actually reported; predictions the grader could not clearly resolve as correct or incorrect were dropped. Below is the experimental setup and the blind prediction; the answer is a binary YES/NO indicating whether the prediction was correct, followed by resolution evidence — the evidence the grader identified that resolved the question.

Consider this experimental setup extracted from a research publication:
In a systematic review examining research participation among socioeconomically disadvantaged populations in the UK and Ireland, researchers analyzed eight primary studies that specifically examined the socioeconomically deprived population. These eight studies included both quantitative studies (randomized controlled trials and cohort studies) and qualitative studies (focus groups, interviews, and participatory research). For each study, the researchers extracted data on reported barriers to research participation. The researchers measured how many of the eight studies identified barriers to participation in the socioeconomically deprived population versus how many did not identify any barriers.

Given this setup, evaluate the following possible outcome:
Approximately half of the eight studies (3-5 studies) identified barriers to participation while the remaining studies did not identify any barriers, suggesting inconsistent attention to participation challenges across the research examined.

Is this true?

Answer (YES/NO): YES